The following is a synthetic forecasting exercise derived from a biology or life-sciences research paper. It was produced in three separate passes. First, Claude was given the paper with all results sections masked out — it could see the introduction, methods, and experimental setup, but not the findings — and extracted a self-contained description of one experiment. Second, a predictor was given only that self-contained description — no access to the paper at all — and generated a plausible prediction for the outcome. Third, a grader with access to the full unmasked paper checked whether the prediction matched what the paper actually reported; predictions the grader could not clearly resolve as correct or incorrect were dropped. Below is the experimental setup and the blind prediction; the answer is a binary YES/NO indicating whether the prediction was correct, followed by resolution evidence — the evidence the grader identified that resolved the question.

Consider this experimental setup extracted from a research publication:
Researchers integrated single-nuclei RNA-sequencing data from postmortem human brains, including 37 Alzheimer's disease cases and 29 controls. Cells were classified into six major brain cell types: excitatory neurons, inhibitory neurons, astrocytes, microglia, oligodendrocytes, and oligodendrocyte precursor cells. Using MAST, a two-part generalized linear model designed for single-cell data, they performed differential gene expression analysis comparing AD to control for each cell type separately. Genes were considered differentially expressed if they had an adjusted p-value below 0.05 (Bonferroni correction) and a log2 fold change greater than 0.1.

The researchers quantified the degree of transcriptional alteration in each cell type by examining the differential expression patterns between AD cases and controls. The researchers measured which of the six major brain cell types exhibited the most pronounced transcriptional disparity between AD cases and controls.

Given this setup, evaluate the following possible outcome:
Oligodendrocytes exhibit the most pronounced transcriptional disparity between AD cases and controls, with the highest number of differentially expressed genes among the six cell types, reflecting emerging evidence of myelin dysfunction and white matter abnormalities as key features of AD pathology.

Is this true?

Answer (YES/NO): NO